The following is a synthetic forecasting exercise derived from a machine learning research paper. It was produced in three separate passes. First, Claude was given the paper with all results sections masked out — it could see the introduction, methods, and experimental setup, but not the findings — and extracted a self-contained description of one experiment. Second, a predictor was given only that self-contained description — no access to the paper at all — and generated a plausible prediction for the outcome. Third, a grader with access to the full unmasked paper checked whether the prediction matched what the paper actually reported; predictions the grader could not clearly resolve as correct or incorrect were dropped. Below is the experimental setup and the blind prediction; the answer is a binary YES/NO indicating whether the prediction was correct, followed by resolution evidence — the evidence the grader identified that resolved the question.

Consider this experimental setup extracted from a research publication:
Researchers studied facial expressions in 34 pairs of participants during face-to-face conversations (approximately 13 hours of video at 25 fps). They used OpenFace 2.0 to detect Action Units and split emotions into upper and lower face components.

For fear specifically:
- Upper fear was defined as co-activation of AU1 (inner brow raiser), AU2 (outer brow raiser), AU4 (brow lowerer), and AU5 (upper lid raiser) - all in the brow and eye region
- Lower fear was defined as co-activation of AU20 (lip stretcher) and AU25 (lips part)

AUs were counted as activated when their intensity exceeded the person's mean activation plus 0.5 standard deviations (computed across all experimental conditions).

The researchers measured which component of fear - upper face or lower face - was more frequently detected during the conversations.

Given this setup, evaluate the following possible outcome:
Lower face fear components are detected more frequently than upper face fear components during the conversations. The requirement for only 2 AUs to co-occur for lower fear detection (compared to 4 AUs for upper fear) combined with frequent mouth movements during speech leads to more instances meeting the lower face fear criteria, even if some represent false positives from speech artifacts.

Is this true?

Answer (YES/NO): YES